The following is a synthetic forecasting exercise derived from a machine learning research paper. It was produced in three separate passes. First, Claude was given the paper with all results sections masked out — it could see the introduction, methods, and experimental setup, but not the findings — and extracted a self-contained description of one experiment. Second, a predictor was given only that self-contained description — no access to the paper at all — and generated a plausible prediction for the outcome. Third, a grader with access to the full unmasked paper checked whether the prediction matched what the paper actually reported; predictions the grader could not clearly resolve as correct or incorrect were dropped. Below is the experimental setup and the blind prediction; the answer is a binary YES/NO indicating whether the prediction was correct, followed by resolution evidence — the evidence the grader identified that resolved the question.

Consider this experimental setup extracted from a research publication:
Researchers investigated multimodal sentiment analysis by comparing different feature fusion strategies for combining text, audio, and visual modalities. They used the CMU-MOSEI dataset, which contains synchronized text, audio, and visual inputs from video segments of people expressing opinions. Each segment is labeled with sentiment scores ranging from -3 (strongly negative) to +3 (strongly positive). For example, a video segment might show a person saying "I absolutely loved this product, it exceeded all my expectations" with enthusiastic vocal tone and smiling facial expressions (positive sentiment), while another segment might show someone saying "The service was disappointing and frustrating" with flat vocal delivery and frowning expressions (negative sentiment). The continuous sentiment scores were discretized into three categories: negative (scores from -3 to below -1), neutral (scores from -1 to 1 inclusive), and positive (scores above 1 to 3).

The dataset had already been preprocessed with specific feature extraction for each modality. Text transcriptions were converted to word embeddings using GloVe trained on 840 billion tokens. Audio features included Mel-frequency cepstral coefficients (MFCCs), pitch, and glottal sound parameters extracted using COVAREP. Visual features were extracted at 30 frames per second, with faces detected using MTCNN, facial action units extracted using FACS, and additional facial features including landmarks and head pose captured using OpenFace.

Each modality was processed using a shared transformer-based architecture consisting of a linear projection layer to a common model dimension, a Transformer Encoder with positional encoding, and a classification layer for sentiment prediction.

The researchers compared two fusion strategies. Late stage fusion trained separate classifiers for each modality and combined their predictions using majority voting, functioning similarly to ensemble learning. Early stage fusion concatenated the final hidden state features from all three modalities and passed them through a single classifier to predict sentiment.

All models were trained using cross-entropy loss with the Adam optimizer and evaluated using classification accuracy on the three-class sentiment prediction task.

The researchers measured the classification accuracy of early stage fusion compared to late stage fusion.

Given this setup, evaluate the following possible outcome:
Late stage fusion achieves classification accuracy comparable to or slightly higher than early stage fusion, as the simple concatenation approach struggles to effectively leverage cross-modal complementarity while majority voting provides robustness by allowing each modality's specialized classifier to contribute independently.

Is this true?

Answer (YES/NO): NO